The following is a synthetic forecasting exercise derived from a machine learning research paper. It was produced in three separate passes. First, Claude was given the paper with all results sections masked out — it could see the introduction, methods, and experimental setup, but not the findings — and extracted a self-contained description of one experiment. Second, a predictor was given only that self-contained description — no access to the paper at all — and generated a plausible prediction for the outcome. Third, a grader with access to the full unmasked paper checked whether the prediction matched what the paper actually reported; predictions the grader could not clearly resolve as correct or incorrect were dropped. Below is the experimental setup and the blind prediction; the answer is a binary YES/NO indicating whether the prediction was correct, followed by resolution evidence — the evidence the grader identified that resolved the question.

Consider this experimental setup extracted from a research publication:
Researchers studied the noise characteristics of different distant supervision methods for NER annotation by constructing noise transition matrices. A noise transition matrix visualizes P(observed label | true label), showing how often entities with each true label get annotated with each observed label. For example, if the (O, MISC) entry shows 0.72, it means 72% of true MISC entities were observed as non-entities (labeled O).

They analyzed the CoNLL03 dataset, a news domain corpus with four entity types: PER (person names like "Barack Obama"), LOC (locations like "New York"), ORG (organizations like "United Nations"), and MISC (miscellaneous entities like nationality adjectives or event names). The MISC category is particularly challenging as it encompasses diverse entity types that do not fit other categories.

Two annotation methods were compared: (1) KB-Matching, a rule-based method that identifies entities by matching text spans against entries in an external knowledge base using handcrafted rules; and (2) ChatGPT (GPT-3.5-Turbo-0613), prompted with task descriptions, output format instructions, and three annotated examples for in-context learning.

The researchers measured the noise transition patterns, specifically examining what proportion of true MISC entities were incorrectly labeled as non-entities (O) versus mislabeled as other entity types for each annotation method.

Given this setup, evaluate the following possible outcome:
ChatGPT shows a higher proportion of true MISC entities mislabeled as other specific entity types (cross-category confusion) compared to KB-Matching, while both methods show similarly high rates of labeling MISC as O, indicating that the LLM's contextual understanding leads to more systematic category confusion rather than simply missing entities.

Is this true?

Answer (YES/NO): NO